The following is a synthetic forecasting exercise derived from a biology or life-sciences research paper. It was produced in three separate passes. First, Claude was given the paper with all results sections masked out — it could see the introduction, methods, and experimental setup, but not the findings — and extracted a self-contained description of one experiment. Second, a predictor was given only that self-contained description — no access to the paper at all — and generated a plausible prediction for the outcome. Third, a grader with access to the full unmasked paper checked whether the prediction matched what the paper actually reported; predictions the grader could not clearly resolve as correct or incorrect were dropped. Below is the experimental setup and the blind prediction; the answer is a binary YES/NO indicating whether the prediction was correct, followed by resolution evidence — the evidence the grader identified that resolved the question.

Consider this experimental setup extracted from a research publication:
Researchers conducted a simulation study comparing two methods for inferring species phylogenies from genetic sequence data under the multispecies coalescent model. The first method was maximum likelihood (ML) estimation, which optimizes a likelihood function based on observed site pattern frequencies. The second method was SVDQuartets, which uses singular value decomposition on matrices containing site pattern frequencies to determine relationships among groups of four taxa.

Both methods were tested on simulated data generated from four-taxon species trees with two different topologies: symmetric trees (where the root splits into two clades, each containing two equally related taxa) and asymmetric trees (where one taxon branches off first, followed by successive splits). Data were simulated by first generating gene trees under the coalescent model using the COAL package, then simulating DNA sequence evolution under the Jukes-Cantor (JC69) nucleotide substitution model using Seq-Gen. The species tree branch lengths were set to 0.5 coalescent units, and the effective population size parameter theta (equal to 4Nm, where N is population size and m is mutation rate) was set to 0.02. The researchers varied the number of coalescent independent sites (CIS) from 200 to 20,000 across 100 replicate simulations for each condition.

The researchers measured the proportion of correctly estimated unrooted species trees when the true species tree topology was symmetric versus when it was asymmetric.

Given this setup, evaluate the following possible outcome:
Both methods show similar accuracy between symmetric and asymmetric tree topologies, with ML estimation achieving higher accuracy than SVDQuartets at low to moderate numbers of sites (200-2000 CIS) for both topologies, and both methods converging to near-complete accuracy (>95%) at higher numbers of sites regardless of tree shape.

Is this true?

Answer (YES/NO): NO